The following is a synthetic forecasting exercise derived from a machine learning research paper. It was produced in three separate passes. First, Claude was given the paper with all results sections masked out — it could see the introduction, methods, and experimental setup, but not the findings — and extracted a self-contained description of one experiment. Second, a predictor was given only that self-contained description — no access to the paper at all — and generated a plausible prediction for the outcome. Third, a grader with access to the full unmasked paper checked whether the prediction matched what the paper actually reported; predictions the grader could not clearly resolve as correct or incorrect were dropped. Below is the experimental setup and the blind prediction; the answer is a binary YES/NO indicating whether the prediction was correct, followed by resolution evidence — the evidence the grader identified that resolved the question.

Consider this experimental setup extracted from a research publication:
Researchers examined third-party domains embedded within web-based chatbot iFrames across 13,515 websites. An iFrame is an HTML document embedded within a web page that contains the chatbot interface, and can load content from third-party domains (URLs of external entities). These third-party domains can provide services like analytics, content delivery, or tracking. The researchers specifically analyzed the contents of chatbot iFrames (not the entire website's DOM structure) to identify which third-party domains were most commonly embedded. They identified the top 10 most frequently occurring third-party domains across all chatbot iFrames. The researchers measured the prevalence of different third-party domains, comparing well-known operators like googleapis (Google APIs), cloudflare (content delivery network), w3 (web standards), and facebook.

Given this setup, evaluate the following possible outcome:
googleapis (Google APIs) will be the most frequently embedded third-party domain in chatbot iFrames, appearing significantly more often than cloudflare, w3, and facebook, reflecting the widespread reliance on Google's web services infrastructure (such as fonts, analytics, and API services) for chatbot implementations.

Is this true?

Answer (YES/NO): NO